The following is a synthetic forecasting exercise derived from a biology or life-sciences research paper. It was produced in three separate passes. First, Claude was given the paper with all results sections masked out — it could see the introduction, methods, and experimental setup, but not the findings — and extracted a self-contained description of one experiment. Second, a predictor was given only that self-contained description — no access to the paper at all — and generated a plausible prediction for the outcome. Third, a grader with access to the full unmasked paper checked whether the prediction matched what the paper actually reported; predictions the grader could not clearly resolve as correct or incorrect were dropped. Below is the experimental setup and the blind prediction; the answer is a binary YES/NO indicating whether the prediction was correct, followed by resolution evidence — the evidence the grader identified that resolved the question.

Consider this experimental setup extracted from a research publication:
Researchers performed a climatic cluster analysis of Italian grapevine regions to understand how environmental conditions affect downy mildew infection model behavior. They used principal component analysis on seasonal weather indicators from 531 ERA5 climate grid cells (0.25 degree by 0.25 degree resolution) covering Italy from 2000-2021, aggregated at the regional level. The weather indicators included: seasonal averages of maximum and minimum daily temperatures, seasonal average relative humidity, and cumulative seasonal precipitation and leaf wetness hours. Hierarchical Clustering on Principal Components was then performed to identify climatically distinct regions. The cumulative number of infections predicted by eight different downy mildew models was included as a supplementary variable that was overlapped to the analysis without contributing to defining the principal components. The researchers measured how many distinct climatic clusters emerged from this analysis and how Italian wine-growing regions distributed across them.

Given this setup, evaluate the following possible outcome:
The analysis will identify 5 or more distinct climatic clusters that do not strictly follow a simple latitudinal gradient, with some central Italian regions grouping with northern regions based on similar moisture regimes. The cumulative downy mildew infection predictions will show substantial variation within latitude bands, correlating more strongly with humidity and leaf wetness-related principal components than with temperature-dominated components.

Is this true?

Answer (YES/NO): NO